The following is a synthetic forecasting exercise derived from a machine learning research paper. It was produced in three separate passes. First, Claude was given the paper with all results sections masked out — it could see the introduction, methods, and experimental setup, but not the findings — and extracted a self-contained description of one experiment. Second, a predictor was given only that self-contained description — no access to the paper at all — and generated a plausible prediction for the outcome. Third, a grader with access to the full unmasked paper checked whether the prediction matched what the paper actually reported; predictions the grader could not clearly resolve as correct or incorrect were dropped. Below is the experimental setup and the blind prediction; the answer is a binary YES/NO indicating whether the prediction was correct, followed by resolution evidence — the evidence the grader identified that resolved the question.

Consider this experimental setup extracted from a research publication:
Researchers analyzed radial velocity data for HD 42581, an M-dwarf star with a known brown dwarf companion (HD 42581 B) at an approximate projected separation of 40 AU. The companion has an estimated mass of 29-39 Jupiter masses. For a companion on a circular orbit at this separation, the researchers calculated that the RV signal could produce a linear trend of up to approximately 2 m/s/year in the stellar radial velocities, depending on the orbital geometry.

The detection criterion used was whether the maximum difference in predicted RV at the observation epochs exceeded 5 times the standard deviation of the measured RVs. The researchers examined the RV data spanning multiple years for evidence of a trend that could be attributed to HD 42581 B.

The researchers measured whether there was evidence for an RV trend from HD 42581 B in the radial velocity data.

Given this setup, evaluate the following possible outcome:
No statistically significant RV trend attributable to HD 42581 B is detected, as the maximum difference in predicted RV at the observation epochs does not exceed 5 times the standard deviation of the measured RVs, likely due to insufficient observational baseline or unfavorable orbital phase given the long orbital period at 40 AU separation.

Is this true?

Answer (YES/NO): YES